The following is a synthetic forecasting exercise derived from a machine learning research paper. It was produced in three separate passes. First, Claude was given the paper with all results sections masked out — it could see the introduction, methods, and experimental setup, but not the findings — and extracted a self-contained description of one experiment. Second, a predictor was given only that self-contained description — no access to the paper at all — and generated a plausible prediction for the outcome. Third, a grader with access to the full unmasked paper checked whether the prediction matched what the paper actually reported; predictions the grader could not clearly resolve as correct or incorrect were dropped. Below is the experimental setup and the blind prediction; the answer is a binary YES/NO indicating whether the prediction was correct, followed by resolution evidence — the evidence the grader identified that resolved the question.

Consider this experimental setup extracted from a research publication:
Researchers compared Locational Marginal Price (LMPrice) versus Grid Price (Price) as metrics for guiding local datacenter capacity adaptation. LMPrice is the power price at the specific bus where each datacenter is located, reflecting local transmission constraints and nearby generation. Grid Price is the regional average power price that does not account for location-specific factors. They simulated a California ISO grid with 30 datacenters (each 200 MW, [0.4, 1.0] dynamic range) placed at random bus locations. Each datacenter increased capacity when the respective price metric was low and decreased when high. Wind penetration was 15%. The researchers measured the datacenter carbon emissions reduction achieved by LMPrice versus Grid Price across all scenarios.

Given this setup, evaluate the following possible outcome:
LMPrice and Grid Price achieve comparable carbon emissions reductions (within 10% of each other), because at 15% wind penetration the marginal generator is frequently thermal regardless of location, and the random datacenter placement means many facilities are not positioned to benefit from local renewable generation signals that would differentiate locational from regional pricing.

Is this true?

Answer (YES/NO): YES